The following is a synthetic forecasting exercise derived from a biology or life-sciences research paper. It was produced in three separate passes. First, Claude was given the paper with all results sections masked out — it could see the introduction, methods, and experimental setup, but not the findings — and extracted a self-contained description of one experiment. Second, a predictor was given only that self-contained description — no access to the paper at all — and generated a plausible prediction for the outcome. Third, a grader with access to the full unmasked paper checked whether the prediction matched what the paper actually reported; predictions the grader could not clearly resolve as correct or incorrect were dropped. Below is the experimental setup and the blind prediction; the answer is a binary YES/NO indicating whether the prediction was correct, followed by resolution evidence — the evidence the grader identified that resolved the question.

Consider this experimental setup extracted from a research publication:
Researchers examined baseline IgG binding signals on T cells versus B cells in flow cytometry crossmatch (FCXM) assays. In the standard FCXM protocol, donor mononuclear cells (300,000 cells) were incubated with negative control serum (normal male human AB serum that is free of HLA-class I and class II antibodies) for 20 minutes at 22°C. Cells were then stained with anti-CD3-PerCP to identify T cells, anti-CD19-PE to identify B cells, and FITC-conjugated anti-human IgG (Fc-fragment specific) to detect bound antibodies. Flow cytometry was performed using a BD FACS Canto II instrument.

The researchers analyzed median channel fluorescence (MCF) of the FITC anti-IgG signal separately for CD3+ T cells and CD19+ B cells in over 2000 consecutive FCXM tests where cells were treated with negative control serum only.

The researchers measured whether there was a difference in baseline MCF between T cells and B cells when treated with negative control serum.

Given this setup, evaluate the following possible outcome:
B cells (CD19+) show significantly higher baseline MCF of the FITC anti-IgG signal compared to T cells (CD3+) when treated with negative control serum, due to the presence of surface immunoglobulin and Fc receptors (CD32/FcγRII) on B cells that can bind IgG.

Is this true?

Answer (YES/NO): NO